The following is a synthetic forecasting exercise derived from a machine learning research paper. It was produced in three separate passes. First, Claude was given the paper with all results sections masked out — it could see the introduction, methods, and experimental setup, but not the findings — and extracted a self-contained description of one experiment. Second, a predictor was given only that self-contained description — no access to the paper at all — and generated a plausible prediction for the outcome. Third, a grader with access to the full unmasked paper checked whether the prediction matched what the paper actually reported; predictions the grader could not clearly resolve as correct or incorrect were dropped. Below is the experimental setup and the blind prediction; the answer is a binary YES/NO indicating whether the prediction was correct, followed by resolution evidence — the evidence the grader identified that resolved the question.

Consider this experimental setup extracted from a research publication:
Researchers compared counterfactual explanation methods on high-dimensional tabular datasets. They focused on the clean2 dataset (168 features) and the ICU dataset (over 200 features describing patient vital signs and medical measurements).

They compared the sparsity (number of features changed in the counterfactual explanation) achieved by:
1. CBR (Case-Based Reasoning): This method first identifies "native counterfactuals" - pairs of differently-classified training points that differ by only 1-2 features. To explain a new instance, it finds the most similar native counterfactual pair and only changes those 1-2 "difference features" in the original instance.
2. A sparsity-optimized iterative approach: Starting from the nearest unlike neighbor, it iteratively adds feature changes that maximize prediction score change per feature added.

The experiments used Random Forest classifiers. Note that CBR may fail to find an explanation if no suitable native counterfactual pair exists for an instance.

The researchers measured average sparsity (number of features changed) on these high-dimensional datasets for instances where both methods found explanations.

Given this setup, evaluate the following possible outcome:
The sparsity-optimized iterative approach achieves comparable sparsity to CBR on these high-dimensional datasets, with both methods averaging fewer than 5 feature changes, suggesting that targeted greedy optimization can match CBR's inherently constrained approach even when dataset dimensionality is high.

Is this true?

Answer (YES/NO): NO